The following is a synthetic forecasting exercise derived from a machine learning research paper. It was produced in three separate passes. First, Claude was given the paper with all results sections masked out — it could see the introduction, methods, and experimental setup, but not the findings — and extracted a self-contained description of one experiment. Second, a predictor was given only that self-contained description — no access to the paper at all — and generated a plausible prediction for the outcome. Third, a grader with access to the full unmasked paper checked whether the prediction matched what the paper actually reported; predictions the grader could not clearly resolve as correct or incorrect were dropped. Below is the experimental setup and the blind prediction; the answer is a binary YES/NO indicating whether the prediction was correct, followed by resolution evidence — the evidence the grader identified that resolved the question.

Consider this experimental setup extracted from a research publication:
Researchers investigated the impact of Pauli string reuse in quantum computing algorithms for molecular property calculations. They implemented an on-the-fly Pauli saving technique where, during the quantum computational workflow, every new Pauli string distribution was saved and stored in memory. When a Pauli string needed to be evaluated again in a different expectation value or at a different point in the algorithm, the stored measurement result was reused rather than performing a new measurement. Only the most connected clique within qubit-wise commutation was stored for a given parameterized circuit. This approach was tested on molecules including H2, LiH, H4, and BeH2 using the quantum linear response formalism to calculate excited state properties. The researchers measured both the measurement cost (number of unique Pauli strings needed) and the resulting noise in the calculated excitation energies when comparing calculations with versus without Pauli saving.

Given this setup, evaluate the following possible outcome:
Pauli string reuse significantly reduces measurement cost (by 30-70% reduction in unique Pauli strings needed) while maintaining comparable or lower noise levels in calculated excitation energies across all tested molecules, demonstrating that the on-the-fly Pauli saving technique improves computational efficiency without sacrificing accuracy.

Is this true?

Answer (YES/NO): NO